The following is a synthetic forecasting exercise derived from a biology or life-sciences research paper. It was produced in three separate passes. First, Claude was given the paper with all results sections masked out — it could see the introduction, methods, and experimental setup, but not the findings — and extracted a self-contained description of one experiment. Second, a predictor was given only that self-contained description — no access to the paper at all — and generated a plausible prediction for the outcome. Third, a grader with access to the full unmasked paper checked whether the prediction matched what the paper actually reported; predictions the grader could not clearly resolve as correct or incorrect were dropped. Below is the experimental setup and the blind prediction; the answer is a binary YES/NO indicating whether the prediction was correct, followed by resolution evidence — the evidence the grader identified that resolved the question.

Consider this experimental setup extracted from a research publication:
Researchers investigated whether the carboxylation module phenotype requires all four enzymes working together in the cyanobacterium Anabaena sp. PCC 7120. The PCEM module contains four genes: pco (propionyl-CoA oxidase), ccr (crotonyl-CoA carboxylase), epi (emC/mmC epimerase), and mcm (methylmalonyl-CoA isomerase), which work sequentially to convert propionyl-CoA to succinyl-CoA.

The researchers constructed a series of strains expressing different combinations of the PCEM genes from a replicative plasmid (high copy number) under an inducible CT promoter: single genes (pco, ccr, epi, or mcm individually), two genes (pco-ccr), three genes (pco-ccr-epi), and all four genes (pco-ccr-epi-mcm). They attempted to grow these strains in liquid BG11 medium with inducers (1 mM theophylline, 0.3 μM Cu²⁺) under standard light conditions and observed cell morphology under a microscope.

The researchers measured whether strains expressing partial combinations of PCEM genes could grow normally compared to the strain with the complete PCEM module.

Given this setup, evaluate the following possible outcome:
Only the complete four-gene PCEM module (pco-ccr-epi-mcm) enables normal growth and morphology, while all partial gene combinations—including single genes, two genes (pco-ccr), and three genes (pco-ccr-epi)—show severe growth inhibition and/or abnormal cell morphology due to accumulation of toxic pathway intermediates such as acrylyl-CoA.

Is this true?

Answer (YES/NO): NO